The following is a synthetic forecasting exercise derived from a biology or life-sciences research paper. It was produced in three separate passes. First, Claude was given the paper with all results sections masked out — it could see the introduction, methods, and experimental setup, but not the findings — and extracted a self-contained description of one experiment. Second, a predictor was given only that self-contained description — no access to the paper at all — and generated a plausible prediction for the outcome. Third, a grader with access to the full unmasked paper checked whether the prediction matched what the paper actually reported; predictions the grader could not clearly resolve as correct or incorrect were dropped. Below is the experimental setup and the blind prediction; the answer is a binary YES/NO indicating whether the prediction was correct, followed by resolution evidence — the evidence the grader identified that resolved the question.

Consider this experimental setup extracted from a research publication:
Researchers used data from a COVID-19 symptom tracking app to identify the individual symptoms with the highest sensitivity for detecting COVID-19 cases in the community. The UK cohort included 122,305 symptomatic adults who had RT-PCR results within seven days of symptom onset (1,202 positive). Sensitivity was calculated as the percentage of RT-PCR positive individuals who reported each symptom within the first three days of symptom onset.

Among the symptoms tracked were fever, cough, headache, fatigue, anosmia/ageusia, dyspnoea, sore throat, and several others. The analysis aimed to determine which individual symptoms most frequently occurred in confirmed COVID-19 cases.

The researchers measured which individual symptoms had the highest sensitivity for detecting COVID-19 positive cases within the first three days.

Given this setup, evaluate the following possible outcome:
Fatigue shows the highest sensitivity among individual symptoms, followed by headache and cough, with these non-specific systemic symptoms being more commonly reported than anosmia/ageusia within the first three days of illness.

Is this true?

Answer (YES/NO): NO